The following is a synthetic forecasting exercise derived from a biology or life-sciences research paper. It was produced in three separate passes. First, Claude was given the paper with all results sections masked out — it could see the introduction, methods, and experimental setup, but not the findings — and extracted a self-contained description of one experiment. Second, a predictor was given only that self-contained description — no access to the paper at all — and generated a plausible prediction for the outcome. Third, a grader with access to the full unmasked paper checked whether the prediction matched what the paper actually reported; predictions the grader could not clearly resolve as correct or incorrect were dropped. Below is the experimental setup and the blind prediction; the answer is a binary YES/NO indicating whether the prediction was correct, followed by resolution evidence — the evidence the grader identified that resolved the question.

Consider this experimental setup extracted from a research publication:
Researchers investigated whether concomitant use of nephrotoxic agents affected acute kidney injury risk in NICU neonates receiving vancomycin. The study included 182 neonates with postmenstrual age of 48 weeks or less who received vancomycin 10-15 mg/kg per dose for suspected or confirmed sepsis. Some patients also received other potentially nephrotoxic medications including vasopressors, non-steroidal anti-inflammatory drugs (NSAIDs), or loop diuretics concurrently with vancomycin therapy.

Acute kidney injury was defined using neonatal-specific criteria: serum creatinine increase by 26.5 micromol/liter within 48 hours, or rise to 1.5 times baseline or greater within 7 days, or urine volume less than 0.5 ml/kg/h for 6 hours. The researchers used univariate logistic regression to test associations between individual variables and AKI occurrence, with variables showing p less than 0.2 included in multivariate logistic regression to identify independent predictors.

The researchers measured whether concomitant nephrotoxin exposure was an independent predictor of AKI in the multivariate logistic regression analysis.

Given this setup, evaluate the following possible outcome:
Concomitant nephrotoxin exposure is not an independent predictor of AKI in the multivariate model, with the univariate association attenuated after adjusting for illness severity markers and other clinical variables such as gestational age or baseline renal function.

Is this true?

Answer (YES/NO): NO